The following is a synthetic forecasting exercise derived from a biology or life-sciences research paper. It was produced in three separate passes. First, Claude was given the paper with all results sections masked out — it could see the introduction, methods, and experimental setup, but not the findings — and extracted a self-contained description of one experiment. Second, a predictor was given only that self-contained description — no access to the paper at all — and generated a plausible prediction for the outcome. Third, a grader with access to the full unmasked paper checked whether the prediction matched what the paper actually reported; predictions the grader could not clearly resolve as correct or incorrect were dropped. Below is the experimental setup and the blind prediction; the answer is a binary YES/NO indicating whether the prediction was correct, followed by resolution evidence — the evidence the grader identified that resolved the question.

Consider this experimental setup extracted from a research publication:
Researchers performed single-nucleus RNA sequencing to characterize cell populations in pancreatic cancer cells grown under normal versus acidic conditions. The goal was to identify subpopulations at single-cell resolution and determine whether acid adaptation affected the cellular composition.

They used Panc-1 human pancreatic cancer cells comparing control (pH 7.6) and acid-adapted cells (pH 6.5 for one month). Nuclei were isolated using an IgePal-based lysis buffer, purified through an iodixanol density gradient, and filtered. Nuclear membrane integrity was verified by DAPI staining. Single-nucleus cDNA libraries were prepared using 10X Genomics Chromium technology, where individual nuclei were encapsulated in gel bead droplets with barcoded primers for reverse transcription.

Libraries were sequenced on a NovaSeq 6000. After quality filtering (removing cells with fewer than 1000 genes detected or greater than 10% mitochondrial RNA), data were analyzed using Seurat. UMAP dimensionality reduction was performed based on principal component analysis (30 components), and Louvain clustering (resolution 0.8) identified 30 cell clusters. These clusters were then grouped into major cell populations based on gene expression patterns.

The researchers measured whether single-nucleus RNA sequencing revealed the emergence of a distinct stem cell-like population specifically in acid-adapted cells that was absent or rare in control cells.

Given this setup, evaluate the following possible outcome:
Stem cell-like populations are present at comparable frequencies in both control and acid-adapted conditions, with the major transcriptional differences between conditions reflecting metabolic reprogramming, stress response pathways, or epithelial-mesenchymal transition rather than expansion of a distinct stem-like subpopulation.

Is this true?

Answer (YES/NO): NO